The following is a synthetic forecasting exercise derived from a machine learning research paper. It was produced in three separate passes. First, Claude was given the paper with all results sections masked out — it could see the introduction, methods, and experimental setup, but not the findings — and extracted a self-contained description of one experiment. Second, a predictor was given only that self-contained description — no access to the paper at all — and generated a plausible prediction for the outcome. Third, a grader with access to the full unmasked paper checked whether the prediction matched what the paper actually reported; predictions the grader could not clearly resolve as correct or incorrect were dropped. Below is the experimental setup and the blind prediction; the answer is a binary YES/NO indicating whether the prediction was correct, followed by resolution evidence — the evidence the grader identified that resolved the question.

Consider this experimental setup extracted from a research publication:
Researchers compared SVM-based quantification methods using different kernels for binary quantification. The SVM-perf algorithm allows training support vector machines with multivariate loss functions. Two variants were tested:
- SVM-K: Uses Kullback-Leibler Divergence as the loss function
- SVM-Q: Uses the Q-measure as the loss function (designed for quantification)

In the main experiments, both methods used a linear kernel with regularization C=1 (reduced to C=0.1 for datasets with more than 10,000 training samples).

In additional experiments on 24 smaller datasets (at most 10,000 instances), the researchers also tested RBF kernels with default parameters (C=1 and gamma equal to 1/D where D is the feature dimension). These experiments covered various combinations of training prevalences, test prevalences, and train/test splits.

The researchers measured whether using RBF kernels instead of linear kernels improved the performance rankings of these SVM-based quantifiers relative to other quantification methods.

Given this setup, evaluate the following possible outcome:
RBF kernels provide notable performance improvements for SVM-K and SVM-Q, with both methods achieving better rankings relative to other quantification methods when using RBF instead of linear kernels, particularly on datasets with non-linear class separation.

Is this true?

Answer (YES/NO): NO